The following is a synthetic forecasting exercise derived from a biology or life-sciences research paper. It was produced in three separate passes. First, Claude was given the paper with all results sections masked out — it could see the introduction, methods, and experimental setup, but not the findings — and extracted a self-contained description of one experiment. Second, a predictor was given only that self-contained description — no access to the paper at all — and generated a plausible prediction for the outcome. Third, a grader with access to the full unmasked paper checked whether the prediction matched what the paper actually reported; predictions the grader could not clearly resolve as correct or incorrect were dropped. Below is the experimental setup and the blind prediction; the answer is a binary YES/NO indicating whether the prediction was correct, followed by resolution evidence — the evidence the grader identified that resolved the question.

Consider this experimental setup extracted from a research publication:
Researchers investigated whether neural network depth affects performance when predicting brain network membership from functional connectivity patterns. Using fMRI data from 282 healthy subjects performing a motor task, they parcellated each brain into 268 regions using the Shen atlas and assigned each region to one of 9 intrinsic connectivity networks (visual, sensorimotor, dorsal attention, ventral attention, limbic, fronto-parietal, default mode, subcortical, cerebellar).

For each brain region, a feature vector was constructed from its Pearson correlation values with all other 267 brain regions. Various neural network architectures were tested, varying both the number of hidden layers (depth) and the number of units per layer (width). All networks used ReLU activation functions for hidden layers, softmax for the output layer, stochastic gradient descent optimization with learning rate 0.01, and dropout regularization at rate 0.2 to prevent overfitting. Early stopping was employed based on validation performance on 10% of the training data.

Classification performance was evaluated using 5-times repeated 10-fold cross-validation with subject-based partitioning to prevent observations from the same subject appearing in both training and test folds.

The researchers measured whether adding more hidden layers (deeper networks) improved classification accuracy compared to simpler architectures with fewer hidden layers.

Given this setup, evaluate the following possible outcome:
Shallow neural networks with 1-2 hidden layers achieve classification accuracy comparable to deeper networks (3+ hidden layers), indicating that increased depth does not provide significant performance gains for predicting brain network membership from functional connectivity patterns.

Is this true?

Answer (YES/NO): NO